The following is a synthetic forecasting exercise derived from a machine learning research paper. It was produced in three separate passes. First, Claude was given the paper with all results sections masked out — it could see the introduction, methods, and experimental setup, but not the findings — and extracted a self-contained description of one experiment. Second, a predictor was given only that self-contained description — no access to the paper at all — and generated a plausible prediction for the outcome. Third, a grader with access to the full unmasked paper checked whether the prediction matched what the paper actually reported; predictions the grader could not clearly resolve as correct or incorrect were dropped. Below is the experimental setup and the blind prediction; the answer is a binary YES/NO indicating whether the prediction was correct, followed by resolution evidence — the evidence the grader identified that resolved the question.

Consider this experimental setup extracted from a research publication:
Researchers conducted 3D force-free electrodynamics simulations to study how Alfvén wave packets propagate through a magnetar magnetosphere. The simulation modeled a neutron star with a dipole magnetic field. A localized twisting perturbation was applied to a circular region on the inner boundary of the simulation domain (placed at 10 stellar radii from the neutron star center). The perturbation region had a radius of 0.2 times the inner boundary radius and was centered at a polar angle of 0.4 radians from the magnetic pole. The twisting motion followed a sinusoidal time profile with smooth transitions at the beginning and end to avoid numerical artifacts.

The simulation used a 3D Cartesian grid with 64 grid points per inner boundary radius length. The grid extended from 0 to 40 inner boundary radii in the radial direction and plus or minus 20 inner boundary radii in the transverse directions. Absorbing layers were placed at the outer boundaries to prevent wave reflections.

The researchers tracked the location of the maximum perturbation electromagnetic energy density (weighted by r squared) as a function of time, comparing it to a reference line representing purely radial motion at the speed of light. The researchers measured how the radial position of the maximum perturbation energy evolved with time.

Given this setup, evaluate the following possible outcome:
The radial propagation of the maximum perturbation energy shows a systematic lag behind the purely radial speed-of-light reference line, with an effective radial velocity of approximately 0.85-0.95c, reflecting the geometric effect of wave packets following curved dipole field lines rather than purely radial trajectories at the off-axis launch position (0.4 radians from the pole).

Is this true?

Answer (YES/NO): NO